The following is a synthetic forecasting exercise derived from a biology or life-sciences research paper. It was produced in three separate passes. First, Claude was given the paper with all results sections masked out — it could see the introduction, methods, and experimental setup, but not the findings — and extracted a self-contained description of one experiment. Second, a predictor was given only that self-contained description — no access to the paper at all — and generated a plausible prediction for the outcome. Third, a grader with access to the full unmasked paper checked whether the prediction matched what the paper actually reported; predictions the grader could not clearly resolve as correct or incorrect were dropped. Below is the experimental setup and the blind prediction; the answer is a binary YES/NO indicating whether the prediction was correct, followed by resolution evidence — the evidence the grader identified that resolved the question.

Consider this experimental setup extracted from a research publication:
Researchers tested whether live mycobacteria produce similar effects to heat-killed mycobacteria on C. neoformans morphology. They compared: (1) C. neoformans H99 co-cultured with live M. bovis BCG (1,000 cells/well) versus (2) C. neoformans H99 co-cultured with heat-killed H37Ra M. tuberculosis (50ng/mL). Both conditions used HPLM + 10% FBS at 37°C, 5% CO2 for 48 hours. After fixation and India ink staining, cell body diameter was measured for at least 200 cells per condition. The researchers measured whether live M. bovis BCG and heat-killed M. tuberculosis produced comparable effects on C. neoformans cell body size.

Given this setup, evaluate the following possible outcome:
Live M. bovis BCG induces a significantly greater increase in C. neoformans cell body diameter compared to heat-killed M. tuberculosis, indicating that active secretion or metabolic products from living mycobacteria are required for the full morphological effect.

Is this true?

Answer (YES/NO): NO